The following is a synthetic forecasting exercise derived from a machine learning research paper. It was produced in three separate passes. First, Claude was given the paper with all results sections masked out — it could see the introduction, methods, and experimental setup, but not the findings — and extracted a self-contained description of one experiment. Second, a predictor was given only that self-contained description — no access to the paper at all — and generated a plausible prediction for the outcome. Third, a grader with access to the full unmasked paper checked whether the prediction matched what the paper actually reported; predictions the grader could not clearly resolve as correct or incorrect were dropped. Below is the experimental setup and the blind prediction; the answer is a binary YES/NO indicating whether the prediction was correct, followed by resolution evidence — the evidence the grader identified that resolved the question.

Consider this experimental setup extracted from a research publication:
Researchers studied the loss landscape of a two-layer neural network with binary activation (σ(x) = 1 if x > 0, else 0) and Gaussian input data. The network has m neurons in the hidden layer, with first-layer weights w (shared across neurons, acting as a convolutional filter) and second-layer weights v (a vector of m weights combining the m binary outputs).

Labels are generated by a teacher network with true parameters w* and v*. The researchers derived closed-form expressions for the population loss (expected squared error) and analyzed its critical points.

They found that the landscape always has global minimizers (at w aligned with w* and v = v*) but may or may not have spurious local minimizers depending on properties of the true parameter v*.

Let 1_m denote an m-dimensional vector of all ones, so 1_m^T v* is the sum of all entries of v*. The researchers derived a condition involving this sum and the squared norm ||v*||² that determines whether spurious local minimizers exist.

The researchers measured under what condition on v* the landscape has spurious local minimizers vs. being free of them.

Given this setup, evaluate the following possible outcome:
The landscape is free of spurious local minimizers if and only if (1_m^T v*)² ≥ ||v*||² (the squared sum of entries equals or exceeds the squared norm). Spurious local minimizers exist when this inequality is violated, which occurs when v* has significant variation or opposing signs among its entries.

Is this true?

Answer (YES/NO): NO